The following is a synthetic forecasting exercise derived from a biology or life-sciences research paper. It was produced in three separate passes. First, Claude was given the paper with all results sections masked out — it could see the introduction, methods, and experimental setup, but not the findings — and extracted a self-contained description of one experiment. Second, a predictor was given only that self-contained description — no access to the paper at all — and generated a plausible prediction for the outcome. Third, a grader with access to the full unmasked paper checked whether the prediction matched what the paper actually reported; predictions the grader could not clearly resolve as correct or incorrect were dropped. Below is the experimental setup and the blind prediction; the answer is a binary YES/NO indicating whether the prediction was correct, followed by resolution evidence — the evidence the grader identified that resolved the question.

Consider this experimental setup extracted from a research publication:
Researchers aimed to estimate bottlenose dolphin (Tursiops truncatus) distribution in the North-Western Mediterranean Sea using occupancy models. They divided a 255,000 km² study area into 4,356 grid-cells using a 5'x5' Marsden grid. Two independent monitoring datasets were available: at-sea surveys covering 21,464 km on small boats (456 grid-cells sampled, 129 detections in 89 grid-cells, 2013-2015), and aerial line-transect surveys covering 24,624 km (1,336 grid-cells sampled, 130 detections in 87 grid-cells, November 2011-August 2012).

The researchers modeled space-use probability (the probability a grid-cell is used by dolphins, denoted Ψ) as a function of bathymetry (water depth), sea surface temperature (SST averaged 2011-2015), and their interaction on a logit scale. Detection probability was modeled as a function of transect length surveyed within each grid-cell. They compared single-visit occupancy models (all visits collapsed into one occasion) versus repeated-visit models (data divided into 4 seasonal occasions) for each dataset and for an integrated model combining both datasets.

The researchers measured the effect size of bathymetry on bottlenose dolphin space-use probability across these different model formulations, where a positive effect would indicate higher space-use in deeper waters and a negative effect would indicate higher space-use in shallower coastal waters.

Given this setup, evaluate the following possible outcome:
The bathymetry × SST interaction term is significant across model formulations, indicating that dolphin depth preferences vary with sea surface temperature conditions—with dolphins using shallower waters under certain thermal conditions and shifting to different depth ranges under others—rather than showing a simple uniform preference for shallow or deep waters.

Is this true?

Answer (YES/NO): NO